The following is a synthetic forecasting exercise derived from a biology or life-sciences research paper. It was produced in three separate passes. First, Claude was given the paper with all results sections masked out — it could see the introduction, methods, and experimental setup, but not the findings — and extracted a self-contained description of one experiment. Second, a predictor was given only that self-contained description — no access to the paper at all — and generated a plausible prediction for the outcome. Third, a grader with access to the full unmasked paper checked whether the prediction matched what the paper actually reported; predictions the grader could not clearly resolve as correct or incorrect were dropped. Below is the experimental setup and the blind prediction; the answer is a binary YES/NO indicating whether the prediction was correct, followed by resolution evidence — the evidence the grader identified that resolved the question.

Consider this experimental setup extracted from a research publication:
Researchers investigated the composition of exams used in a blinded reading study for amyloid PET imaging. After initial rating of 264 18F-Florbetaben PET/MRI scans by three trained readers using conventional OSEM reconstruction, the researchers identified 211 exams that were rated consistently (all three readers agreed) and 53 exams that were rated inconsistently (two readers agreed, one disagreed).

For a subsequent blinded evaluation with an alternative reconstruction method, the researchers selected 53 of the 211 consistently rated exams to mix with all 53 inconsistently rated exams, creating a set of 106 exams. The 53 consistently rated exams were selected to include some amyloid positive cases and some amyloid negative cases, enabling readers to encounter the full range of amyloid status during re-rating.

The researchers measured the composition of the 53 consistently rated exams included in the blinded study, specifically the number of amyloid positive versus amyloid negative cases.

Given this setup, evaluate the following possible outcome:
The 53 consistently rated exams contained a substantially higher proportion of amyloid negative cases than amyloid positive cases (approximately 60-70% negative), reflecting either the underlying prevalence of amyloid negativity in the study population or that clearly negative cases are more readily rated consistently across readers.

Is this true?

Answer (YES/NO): YES